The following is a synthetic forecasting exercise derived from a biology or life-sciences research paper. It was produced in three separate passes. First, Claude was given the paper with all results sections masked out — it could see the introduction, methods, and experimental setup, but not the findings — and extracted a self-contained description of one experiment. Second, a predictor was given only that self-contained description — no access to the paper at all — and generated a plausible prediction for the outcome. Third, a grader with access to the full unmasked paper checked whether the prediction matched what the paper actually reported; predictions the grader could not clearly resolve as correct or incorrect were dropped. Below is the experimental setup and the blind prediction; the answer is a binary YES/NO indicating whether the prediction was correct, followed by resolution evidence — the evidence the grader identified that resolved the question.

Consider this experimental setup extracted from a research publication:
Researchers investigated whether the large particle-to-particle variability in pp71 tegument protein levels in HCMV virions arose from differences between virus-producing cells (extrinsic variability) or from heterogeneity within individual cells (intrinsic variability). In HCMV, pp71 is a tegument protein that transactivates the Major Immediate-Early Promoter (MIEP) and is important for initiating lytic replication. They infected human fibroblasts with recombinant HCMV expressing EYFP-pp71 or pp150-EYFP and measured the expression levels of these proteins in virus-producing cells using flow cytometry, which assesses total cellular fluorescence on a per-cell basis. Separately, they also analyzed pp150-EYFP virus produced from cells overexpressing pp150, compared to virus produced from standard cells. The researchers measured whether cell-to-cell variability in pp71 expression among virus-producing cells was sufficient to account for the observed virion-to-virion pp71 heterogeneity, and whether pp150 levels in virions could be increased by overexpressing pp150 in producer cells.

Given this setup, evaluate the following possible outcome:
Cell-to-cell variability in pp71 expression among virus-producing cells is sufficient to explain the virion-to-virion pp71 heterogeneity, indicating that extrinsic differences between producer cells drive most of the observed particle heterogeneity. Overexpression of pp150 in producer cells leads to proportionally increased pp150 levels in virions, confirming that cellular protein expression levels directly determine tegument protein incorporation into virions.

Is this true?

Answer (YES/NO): NO